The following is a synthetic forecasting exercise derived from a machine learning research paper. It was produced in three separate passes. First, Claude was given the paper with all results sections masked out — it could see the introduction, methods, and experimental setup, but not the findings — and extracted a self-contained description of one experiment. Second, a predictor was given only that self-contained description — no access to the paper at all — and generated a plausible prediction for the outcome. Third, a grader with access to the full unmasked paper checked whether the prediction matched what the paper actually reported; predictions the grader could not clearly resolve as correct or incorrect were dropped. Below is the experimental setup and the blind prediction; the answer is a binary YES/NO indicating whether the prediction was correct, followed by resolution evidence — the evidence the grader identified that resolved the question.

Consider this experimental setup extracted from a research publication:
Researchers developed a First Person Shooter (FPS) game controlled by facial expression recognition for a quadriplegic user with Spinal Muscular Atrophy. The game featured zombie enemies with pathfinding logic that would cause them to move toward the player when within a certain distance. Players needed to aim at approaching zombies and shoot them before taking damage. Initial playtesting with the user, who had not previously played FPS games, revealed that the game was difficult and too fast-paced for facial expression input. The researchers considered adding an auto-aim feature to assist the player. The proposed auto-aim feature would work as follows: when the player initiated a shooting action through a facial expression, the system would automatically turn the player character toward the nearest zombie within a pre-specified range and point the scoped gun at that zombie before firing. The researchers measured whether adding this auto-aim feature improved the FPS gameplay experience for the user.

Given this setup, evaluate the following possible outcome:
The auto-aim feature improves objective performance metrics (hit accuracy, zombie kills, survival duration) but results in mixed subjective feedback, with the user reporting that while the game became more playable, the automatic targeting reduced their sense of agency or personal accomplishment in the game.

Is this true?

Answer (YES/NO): NO